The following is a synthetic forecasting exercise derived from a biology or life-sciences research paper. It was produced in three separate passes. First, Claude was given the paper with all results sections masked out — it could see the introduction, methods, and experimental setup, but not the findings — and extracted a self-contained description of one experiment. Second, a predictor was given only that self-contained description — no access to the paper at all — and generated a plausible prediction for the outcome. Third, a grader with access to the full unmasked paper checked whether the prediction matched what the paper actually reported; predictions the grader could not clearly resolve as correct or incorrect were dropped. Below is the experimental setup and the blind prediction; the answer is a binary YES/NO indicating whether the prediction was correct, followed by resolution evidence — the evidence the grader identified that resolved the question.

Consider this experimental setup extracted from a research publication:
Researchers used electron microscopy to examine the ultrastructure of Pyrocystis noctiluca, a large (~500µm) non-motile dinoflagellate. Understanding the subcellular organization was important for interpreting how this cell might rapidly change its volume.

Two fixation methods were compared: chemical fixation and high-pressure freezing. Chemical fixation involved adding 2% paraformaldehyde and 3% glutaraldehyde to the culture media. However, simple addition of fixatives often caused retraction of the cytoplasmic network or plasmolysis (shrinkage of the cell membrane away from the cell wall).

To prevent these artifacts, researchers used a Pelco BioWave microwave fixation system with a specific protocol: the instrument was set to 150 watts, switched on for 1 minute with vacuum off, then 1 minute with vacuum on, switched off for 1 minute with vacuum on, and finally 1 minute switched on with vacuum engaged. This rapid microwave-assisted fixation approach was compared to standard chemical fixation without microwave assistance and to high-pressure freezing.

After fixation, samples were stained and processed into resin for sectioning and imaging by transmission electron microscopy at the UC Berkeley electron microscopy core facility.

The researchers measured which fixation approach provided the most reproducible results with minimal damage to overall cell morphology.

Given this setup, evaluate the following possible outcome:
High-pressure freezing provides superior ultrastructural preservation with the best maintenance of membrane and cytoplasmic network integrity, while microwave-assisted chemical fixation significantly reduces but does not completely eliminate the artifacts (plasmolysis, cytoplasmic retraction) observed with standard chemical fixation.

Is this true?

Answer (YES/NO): NO